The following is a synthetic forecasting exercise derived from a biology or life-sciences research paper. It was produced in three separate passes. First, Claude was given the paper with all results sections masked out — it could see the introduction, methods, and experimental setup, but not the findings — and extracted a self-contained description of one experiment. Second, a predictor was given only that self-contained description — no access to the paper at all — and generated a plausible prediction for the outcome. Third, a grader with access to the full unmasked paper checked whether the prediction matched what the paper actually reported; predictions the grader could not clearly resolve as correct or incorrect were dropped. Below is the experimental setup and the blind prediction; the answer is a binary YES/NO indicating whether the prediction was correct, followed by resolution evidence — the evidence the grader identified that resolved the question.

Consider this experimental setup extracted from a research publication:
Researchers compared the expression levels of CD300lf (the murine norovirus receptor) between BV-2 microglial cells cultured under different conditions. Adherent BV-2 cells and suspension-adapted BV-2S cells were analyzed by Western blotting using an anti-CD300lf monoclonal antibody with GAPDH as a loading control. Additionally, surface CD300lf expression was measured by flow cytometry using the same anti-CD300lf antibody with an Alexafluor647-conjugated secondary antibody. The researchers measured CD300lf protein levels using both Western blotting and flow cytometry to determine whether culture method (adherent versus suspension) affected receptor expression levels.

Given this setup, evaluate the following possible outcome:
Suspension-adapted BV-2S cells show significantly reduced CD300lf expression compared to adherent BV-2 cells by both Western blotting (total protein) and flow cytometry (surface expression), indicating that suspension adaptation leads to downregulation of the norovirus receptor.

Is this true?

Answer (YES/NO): NO